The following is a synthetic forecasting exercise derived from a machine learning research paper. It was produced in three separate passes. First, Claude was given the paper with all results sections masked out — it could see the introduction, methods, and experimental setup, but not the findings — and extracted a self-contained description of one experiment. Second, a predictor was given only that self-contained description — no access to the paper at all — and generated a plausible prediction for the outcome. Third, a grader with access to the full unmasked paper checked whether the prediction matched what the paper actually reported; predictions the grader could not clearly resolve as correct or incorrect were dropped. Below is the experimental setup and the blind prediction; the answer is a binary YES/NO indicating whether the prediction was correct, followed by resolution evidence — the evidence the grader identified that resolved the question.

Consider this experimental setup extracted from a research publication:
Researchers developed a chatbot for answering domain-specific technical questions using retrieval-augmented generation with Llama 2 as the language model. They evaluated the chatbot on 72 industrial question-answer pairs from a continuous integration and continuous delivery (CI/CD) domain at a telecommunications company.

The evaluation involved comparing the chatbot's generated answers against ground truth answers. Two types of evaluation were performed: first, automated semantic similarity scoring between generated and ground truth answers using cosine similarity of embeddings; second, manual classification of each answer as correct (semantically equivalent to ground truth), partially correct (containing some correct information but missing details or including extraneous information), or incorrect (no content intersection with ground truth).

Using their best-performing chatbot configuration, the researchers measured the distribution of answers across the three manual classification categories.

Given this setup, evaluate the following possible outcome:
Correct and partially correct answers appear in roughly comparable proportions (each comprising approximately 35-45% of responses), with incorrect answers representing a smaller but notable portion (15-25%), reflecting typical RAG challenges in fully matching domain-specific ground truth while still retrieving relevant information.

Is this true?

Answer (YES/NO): NO